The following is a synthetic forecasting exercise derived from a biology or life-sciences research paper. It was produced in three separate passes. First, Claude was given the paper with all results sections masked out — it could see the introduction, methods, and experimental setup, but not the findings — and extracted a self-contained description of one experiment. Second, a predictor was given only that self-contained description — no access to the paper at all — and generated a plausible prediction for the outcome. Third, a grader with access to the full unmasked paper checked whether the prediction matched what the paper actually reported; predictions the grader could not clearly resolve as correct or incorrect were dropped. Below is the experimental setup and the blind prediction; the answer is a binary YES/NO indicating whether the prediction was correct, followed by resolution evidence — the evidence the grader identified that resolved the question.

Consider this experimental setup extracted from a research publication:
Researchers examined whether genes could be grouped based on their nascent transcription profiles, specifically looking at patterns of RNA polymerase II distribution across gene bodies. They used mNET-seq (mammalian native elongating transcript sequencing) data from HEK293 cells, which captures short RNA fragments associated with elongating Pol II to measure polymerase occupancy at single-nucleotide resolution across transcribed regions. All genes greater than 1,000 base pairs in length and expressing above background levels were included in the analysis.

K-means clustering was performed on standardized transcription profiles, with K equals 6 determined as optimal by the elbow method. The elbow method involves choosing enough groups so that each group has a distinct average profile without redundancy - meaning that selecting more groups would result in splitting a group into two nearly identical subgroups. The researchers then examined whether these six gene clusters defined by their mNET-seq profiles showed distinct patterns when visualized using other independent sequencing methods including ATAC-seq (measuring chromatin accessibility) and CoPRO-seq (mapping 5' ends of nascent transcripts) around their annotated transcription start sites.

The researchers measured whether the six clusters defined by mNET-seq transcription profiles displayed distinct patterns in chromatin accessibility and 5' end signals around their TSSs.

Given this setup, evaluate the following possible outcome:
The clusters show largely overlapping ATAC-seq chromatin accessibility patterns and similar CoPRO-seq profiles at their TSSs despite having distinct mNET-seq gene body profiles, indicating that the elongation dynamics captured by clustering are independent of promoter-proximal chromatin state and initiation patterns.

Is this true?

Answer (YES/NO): NO